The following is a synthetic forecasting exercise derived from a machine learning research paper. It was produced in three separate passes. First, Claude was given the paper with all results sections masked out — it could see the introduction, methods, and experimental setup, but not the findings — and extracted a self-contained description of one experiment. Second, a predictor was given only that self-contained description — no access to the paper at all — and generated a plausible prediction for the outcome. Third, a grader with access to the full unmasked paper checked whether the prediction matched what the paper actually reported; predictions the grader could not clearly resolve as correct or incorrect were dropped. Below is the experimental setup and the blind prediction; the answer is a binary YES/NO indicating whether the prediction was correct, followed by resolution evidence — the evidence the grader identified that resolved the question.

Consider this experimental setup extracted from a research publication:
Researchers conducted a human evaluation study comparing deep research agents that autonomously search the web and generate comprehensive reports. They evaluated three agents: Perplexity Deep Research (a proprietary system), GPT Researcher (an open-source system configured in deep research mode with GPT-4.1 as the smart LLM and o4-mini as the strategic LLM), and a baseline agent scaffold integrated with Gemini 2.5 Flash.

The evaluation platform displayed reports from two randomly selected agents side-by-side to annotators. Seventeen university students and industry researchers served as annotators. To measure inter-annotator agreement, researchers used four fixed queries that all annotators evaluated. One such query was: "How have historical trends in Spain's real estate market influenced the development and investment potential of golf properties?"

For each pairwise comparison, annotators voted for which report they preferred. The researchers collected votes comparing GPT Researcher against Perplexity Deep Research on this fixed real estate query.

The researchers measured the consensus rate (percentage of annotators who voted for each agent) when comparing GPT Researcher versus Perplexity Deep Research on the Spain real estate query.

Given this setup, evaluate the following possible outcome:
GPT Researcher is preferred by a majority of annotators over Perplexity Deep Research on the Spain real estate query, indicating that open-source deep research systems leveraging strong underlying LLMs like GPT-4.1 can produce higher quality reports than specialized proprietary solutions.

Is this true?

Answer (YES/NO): YES